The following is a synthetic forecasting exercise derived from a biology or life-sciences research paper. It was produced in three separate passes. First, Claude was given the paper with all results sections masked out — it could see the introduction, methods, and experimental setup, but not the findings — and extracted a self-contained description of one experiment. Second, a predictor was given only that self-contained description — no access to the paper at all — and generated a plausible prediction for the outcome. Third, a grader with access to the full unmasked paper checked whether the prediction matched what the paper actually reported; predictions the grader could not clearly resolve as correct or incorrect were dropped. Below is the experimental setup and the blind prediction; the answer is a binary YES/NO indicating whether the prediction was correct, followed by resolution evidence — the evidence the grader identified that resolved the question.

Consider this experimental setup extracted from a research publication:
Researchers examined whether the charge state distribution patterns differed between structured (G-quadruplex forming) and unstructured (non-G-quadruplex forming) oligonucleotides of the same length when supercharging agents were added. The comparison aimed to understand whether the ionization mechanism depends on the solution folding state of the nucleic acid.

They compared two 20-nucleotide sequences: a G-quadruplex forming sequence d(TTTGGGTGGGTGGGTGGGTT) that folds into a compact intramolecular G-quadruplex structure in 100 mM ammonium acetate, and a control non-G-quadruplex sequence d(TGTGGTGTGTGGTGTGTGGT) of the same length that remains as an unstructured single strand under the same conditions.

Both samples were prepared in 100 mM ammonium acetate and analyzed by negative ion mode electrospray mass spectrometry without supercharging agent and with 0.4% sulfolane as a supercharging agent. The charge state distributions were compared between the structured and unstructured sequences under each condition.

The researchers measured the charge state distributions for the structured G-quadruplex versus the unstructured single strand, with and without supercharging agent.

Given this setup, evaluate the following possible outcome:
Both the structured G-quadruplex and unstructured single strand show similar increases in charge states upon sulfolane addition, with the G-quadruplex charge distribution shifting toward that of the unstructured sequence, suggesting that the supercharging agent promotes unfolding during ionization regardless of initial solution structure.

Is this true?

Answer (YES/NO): NO